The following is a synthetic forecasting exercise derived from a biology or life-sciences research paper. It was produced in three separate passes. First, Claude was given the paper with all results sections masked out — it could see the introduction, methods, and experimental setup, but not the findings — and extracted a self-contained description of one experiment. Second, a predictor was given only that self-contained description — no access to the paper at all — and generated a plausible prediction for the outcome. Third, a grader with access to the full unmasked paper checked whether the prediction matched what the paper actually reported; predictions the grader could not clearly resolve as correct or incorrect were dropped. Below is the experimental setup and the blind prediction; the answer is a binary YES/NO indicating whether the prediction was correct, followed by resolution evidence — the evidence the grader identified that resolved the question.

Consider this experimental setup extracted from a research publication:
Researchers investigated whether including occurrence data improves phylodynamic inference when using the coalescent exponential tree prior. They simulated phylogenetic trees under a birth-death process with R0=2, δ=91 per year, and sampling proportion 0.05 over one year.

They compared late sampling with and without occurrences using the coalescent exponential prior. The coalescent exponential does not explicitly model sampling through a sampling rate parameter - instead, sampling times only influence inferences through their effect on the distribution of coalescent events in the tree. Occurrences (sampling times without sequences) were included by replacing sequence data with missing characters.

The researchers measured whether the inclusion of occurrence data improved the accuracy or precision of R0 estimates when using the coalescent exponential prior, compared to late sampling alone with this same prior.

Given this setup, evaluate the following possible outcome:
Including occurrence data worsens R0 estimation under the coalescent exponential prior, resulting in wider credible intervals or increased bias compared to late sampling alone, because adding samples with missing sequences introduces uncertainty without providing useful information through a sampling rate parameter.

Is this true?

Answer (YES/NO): NO